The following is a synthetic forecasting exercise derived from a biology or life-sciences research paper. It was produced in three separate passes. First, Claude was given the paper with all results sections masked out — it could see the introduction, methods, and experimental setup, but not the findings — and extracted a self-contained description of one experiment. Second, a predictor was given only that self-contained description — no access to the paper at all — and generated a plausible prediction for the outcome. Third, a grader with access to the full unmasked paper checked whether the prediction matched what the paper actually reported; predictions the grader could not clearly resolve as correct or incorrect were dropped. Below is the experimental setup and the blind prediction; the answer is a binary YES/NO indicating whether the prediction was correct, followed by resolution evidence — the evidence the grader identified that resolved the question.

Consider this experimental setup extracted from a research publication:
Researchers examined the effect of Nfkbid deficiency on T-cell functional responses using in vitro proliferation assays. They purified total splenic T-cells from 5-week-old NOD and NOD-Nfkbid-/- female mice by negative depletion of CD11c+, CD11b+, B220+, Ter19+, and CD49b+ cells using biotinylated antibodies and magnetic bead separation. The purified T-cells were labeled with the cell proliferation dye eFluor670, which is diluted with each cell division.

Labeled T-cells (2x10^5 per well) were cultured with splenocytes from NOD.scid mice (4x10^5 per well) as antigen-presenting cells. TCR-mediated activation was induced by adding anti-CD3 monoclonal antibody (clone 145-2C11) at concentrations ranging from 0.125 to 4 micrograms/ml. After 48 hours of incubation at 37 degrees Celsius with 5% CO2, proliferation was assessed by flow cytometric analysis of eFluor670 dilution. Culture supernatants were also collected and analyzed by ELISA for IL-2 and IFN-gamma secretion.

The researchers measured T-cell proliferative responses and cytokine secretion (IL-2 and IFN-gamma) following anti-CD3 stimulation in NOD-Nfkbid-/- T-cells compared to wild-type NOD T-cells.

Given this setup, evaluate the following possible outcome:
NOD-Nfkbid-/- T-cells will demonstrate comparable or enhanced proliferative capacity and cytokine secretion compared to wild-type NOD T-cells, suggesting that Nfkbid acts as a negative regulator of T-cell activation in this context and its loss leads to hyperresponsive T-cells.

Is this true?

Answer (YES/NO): NO